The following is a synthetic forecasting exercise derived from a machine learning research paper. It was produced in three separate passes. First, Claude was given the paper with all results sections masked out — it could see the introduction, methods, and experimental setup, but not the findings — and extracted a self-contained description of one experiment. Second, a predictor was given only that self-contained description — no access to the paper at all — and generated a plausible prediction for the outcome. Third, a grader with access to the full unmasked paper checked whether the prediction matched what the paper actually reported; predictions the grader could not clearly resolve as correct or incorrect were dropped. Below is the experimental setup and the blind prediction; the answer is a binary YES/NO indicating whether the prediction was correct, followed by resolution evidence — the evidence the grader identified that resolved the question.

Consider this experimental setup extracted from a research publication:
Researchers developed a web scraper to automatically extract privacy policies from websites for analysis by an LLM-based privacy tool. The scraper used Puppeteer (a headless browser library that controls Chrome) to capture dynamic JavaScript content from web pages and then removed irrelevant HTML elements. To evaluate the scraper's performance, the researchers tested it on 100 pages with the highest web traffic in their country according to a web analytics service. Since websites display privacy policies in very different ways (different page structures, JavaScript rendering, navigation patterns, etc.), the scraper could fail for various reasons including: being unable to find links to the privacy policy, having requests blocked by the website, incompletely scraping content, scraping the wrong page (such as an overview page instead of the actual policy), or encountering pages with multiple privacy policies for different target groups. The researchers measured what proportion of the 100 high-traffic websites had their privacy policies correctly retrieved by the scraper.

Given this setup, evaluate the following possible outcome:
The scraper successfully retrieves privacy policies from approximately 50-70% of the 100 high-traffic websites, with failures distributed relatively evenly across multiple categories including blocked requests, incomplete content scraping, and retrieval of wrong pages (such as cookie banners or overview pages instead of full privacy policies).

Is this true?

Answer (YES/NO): NO